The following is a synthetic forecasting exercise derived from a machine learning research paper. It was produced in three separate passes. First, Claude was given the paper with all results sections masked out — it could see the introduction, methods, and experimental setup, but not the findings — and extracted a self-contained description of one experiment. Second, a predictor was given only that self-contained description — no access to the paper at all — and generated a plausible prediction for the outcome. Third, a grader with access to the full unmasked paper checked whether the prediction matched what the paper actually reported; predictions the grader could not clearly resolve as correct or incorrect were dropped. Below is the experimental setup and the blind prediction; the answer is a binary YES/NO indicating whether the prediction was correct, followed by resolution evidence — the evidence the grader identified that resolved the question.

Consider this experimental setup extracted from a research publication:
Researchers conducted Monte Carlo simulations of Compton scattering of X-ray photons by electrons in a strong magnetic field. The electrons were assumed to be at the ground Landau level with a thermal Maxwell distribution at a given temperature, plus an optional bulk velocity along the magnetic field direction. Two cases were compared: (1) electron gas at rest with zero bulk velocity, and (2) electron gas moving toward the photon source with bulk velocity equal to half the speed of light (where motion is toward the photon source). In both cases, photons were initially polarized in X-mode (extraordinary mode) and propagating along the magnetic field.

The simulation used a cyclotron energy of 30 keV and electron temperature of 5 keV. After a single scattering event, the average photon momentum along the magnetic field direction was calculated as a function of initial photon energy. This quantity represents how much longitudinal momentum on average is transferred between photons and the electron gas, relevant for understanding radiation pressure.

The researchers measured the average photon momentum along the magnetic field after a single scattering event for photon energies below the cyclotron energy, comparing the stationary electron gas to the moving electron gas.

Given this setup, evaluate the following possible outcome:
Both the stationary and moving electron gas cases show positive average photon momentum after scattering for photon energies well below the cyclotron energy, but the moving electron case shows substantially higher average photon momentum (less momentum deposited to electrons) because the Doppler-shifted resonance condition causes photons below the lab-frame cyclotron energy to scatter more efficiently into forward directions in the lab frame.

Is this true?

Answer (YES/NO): NO